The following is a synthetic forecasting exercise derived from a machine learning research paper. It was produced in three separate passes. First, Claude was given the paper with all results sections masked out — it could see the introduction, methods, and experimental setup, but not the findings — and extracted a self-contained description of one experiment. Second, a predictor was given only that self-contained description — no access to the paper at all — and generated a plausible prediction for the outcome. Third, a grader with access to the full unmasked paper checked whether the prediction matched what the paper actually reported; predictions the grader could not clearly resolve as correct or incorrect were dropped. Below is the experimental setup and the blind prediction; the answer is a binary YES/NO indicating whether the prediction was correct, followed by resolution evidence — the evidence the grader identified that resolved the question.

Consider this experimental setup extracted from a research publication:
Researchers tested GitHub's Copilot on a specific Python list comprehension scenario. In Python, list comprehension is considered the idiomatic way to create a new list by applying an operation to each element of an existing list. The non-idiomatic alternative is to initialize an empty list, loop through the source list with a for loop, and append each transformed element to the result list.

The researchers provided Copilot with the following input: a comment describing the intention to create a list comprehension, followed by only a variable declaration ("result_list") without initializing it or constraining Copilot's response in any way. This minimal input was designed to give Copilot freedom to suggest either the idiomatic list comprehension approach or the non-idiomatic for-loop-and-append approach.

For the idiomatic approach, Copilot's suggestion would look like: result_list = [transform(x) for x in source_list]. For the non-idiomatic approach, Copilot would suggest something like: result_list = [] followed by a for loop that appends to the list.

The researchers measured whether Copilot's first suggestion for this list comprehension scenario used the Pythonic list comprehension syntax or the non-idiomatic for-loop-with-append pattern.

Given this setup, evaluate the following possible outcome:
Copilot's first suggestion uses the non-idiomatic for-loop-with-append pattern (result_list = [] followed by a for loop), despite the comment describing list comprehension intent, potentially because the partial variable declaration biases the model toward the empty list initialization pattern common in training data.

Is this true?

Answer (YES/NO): YES